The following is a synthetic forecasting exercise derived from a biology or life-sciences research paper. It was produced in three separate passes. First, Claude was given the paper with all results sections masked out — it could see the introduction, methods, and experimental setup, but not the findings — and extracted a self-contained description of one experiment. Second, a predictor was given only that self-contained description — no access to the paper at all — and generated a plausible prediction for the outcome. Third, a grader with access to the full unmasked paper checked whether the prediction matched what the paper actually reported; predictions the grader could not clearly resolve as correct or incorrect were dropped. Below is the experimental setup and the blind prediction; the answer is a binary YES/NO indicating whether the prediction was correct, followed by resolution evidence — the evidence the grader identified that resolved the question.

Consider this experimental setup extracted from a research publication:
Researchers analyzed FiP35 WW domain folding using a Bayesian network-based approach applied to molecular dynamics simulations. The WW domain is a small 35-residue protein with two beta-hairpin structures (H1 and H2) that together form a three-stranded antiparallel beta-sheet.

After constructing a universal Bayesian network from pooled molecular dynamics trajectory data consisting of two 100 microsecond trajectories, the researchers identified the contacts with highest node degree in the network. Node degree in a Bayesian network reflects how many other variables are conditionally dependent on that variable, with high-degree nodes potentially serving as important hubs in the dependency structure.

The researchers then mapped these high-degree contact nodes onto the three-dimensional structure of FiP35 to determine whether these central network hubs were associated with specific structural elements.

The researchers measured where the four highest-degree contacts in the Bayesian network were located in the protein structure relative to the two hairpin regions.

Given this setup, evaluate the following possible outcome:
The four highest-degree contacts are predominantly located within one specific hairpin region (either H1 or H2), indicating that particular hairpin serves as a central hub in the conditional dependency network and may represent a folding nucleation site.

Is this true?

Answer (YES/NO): NO